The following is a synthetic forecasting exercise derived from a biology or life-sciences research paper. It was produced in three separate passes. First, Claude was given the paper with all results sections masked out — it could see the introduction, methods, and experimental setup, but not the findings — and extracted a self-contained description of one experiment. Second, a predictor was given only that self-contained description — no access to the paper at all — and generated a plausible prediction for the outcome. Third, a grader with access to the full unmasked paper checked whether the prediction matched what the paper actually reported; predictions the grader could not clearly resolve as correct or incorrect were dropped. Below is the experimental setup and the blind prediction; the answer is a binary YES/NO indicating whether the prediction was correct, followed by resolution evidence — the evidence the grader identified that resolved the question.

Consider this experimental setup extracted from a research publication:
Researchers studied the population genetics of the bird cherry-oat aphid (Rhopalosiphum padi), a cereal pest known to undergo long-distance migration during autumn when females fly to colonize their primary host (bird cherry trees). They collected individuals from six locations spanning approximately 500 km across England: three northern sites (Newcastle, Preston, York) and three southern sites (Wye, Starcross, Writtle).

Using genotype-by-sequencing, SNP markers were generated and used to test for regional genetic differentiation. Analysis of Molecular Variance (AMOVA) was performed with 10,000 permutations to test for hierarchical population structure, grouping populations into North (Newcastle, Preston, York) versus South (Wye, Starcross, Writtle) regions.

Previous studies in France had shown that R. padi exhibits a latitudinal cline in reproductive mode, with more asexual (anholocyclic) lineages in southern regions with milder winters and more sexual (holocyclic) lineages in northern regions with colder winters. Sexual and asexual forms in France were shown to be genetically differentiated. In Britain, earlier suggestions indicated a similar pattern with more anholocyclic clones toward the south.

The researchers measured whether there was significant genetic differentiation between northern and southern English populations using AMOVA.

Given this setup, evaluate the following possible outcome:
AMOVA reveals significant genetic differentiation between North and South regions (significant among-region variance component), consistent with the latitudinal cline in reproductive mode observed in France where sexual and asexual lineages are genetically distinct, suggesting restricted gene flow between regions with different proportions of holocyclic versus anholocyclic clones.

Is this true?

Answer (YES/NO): NO